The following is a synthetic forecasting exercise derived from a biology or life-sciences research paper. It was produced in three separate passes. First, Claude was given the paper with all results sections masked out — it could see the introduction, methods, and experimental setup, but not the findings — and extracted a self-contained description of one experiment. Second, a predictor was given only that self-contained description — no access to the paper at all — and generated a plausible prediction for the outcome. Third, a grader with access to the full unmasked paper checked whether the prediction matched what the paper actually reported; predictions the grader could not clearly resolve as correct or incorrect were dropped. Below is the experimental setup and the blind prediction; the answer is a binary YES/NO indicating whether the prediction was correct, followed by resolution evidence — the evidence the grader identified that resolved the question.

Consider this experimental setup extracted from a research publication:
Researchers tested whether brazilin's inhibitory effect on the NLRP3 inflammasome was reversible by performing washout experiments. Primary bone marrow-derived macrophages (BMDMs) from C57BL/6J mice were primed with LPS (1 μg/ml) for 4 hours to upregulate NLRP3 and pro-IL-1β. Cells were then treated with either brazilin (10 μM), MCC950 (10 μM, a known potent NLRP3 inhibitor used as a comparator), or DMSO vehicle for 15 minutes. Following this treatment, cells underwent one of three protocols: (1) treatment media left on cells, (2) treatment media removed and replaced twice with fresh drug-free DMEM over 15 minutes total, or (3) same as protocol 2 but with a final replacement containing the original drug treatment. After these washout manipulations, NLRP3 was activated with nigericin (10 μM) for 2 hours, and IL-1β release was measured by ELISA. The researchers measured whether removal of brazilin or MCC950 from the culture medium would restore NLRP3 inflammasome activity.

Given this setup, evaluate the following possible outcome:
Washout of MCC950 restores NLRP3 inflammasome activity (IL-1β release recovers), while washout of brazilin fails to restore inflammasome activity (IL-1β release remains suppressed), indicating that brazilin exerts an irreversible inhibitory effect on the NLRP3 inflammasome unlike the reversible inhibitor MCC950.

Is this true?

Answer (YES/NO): NO